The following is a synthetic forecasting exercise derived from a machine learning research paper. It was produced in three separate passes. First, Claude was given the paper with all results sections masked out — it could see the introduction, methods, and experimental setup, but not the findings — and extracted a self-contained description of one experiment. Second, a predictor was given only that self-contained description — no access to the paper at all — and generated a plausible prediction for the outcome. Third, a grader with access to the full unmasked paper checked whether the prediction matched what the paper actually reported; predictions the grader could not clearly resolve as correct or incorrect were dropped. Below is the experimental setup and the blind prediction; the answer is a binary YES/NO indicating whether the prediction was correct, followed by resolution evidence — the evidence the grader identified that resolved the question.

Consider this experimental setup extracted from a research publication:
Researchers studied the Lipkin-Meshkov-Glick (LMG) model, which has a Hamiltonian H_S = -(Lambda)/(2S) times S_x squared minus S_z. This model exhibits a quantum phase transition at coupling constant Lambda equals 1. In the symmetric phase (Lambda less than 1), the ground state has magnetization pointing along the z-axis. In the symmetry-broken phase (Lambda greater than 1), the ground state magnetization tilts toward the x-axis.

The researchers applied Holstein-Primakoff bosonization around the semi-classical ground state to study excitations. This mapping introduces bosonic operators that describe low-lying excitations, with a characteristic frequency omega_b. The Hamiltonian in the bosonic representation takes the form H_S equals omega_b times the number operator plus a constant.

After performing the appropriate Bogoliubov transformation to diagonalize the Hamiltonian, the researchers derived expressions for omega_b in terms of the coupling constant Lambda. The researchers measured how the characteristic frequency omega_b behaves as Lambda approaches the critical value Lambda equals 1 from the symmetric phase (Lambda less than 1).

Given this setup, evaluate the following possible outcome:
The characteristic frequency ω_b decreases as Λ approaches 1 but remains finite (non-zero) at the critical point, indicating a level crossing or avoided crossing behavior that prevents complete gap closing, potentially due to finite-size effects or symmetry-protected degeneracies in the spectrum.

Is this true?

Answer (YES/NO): NO